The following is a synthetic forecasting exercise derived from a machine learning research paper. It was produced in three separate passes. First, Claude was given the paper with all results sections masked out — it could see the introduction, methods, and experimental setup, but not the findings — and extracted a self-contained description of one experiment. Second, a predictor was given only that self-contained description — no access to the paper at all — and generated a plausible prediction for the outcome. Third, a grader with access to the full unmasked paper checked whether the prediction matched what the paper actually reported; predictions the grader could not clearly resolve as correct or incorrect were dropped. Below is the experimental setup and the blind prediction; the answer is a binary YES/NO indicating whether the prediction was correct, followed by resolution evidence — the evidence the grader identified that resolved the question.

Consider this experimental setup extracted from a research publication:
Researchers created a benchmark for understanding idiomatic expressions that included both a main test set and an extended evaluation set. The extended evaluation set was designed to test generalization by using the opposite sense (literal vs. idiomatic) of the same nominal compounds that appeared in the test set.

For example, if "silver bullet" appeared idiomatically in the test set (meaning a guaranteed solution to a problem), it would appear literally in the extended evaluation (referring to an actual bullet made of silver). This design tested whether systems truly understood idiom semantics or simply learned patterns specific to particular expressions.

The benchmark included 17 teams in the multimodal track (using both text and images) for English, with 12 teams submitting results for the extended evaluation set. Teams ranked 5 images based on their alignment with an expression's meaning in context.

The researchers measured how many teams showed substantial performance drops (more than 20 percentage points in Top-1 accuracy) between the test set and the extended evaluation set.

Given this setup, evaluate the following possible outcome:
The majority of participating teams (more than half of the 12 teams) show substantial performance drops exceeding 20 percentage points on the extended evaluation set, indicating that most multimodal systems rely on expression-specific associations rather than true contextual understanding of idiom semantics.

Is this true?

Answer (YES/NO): NO